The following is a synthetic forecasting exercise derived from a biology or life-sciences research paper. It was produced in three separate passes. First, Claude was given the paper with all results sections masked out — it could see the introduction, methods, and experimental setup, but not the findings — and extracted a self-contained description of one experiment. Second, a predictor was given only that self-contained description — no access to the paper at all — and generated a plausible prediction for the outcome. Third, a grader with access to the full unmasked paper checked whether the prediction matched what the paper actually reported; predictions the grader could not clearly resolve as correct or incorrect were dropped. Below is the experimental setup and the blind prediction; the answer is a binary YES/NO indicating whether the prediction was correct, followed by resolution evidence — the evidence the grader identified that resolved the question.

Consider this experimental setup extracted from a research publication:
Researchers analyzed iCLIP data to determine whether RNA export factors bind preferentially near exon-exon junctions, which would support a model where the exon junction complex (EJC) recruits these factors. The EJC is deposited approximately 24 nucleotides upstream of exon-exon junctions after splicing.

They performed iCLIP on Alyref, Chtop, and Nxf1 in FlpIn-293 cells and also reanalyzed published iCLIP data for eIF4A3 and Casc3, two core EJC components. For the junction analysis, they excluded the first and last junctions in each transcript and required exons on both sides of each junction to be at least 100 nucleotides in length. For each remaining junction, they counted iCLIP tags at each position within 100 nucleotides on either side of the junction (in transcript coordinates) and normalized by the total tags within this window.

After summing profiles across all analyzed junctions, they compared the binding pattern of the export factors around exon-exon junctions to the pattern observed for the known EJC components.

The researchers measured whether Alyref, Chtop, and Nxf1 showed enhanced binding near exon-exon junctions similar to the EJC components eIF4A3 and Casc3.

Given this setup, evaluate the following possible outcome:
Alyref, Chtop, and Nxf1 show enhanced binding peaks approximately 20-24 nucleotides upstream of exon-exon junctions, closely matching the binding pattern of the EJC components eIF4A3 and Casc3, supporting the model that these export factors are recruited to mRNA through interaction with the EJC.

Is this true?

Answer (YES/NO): NO